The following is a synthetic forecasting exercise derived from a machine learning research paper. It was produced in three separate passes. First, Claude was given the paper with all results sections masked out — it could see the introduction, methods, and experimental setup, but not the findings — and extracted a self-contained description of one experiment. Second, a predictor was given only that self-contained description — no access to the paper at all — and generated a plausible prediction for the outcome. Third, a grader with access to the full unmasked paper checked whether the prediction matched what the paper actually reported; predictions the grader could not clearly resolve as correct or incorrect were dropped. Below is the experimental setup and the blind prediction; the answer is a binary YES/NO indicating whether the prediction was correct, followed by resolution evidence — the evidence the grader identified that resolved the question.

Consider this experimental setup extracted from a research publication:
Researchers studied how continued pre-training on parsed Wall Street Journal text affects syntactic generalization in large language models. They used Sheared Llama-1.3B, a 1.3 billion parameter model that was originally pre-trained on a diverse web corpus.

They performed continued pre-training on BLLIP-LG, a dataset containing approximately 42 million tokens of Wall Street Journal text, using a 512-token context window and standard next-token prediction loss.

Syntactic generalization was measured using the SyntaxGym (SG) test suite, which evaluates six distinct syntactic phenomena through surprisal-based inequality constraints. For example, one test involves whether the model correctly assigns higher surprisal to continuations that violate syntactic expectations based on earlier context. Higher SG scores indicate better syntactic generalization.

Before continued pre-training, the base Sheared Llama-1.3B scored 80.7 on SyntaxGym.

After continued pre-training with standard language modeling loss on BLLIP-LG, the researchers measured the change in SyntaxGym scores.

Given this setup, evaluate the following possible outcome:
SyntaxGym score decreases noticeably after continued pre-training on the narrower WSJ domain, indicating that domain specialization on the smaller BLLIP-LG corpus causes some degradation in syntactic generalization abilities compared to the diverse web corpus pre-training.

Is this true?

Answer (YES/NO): NO